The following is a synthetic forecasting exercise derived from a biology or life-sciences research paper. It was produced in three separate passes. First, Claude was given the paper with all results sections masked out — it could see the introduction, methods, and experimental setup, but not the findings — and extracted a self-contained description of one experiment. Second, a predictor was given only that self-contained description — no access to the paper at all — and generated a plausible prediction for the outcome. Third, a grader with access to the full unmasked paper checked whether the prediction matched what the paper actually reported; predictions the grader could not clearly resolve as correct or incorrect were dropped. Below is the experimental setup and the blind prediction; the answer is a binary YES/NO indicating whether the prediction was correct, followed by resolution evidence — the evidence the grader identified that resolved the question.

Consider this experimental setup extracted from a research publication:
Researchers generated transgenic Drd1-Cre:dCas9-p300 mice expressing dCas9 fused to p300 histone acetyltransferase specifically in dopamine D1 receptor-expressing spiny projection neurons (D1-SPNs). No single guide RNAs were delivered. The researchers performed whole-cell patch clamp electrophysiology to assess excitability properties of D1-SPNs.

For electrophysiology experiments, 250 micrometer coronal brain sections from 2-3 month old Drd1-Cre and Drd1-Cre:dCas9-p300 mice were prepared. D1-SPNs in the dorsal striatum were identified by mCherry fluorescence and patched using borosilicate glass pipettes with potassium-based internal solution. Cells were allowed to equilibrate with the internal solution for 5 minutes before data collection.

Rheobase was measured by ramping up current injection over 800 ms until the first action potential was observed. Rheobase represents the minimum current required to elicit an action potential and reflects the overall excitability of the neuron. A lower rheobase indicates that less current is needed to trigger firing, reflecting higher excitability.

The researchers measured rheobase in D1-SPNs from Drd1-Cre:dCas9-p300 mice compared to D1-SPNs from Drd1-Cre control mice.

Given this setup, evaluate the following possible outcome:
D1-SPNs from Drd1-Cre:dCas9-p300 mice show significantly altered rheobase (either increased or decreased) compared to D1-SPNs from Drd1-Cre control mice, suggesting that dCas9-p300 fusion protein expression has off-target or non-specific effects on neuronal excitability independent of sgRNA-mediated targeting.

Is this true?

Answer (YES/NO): NO